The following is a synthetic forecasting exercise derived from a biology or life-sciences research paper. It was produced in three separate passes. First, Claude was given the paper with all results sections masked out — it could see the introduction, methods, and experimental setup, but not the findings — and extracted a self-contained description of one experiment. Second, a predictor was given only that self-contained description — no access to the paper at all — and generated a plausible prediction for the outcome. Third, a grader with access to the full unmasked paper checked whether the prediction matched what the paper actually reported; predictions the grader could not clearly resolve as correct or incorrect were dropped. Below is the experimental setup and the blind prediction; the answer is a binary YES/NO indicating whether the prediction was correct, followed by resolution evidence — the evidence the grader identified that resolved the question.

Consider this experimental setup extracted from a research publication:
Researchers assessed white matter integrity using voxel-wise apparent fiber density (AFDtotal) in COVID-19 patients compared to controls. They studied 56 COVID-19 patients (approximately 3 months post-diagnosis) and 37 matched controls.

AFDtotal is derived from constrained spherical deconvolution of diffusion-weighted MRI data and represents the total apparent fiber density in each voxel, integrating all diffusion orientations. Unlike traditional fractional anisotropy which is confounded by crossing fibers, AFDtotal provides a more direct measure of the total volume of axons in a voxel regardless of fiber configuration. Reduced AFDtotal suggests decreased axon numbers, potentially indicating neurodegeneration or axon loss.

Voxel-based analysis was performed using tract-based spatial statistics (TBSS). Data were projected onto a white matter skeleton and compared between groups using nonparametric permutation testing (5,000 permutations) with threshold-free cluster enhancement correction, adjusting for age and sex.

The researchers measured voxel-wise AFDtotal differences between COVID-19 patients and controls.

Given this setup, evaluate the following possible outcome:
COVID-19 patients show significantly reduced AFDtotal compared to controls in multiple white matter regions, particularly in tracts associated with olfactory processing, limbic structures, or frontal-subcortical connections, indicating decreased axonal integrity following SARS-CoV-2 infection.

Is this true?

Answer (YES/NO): YES